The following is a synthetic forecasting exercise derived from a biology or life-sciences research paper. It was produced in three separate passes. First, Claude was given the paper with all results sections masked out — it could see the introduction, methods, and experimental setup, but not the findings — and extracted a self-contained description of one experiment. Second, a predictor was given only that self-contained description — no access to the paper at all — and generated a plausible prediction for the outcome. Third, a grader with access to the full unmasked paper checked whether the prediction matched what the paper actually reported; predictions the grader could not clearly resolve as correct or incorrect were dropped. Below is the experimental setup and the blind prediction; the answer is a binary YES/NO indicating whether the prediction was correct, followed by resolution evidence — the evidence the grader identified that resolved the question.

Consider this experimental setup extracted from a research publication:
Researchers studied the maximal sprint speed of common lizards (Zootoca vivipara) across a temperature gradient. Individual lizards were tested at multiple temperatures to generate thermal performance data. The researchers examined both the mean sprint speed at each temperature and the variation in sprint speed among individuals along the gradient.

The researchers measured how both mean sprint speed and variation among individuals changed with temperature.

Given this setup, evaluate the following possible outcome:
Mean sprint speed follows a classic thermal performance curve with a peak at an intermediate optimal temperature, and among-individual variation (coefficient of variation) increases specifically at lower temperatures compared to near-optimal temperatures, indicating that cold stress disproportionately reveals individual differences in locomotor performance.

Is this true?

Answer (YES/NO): NO